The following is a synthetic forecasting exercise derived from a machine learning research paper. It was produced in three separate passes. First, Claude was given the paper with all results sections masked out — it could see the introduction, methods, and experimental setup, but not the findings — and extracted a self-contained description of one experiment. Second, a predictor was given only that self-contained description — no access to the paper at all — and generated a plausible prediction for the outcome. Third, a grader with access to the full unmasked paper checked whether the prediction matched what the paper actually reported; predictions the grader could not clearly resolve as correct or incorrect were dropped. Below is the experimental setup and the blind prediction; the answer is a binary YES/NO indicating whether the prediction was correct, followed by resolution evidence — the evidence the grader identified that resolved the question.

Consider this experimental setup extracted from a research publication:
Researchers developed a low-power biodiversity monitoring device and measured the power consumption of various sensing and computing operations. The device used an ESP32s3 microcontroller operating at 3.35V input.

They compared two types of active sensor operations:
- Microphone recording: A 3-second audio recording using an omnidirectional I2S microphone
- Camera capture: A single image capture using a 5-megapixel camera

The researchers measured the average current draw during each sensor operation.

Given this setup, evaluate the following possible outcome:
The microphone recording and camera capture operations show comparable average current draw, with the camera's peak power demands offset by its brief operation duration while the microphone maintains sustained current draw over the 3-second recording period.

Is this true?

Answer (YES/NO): NO